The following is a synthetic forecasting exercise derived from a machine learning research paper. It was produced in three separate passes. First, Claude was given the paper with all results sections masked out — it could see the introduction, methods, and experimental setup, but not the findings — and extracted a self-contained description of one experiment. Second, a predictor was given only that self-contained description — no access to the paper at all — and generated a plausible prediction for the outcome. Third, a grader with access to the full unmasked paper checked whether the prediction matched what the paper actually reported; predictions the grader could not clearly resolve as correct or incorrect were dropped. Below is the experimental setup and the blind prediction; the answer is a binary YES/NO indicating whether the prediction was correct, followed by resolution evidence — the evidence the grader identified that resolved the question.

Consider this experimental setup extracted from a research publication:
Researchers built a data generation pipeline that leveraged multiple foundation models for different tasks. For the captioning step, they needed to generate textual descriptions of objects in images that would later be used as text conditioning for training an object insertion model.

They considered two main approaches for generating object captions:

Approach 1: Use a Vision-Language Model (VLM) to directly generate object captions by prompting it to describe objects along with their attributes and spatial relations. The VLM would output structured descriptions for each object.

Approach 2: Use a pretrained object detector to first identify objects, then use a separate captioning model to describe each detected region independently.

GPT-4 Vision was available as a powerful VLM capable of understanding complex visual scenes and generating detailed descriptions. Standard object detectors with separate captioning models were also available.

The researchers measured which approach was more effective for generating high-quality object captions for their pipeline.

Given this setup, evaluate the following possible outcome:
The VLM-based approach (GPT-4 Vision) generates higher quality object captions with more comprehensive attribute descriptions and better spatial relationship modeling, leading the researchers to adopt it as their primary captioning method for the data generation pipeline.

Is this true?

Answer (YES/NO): YES